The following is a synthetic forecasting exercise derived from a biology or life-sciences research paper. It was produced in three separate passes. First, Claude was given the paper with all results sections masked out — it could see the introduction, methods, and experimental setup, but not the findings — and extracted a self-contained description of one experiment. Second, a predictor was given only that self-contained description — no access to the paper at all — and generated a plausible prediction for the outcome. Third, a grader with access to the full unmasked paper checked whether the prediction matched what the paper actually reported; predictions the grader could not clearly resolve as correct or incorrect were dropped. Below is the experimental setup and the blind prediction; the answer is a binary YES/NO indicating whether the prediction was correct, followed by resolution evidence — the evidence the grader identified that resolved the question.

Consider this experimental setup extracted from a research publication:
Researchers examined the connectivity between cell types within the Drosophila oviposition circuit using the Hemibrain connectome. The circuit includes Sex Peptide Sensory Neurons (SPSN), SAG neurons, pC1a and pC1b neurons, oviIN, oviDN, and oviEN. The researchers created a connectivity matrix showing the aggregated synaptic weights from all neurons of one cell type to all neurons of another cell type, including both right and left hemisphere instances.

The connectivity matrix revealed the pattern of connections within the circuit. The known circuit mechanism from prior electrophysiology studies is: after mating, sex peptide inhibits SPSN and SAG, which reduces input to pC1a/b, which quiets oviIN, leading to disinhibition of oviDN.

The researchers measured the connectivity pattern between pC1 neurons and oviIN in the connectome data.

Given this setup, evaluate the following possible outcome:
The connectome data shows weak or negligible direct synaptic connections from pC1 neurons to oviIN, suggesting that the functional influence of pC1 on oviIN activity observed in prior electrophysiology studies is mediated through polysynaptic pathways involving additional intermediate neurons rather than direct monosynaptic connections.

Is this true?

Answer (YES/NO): NO